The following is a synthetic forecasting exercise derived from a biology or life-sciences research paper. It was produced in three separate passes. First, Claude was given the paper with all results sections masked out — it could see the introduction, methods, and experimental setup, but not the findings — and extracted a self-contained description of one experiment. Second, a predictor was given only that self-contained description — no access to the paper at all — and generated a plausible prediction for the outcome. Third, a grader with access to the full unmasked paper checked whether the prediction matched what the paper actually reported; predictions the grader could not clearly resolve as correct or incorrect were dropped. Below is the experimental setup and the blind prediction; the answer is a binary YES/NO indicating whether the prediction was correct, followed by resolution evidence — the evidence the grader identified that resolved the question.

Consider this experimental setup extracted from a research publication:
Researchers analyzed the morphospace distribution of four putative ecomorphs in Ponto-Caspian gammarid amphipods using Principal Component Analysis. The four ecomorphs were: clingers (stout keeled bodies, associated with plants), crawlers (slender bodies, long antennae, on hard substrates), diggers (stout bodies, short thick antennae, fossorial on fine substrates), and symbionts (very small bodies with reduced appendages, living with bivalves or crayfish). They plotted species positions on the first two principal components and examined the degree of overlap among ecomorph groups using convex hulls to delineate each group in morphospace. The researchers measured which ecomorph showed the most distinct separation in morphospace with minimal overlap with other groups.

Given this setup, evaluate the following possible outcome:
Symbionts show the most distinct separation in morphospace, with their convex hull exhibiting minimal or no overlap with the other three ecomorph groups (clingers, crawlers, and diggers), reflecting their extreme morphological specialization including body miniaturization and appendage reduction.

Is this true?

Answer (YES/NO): YES